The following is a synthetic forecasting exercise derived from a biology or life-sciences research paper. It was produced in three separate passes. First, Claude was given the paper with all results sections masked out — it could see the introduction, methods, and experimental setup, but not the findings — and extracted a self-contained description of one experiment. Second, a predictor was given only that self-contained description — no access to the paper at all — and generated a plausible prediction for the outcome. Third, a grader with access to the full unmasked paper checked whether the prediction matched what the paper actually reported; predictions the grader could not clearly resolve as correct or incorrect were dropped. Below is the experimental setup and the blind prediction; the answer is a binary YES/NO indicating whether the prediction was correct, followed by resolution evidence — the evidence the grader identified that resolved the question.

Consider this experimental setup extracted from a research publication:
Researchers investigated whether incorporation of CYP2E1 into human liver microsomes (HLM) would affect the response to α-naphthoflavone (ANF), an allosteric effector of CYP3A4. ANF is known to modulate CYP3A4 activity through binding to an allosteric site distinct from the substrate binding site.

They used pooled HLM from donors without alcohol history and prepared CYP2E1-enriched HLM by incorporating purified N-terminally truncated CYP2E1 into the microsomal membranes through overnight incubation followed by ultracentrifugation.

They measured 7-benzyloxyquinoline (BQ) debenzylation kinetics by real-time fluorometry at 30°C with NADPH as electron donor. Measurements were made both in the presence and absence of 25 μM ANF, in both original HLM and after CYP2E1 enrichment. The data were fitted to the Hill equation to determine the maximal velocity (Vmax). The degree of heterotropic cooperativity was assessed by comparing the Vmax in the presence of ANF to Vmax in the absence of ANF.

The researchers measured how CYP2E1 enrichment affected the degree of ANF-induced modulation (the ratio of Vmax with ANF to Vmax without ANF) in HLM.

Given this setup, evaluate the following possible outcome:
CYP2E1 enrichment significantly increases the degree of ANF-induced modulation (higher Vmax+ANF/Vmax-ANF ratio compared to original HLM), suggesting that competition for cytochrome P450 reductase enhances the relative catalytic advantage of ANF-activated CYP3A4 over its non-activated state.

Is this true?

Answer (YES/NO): NO